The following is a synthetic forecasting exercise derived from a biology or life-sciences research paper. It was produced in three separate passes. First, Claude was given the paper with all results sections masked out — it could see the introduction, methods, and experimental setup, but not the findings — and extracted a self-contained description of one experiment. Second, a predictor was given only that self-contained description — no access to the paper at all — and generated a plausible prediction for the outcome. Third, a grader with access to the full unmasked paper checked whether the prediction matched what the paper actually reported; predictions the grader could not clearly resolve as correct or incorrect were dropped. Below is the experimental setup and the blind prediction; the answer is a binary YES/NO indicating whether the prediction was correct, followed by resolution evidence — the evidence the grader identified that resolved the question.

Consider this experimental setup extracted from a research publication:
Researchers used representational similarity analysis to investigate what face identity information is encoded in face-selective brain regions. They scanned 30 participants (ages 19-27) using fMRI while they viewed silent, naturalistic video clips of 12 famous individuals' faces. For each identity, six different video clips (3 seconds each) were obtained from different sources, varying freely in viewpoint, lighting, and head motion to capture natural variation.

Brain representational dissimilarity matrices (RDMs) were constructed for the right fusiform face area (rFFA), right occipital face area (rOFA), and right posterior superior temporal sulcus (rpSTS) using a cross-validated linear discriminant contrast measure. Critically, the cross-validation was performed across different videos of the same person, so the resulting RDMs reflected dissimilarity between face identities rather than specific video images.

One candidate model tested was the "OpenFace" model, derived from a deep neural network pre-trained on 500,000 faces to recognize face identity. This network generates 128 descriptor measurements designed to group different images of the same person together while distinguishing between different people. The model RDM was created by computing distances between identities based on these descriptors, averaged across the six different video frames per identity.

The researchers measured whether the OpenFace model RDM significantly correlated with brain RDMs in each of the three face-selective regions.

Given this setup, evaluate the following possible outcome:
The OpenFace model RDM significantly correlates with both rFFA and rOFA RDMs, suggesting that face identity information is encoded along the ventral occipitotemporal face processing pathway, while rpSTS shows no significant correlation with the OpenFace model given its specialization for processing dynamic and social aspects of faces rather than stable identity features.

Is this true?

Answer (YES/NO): YES